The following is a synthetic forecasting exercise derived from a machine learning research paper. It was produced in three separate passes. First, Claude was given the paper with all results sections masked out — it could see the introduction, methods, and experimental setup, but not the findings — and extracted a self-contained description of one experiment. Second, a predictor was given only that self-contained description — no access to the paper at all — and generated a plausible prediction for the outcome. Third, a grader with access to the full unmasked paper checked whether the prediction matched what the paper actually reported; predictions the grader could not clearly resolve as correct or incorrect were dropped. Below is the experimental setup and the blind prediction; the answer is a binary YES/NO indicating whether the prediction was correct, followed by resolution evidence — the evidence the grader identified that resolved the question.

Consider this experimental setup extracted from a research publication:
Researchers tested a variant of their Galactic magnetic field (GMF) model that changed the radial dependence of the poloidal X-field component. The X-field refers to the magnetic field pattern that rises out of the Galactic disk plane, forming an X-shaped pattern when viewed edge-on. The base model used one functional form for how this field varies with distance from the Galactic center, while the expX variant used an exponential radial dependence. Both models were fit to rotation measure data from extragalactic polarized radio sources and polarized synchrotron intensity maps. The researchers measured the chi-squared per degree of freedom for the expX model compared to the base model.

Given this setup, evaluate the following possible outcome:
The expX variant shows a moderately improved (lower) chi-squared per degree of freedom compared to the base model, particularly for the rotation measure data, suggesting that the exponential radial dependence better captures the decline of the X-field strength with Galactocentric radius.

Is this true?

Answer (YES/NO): NO